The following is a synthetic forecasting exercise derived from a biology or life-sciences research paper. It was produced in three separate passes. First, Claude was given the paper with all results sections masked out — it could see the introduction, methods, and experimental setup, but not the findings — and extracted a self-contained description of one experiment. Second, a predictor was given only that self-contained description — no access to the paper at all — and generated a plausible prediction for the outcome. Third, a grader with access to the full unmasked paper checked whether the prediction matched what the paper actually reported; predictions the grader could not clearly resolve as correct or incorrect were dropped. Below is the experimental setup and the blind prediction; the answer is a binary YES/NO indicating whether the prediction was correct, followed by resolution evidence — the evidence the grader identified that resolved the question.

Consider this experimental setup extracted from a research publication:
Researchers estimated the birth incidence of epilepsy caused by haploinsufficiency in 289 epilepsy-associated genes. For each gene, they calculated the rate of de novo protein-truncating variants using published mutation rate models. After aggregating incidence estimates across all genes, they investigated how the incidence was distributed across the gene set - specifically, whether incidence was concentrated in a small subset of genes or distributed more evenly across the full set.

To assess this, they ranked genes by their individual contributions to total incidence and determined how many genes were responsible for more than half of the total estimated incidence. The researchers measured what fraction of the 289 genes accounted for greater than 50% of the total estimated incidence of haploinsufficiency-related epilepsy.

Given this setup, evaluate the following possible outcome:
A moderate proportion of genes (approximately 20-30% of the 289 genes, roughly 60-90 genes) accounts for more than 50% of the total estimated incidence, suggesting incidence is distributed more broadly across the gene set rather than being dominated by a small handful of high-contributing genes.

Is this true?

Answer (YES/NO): YES